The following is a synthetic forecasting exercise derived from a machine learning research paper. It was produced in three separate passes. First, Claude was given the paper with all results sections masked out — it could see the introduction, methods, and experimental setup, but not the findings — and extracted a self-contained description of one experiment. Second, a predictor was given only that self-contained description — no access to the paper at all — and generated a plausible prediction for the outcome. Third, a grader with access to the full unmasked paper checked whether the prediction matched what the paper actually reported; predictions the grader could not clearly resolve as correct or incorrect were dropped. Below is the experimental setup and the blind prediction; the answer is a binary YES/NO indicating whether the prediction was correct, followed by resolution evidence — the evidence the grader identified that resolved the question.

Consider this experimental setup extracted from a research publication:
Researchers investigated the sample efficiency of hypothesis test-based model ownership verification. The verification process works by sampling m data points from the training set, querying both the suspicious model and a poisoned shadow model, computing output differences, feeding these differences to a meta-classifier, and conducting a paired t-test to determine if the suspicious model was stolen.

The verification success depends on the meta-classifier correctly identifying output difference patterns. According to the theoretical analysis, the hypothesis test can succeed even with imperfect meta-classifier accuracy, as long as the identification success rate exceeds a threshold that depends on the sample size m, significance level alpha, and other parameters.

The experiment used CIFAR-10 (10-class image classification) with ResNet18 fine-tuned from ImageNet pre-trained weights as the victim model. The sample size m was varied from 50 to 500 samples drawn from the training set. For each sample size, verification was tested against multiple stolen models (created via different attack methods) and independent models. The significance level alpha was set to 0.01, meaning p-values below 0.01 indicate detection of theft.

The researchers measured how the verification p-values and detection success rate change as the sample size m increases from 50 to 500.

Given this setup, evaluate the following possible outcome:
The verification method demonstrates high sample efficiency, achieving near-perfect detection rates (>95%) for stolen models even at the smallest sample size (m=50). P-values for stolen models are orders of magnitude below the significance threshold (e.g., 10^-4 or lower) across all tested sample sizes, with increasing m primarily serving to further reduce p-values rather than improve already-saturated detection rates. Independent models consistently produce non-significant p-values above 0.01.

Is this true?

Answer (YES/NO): YES